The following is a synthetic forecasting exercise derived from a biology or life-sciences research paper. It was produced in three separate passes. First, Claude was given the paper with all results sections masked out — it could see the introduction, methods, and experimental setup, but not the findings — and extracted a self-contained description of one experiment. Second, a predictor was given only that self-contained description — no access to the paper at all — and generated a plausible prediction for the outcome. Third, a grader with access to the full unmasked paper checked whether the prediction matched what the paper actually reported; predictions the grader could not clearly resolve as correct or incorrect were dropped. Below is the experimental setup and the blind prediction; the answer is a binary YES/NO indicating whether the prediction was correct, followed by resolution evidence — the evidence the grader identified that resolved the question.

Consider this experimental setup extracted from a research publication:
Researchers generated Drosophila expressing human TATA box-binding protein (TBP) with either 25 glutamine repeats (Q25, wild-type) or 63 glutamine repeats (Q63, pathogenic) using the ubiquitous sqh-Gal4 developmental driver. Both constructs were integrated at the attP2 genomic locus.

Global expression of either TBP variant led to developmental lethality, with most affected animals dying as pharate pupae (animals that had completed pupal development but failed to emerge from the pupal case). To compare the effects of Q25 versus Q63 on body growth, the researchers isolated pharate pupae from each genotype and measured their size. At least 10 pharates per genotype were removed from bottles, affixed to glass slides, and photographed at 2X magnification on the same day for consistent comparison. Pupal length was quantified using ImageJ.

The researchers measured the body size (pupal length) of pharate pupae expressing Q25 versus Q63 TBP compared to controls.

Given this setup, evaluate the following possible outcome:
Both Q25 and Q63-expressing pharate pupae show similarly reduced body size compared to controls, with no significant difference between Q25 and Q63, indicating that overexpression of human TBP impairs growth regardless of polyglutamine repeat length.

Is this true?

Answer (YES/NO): NO